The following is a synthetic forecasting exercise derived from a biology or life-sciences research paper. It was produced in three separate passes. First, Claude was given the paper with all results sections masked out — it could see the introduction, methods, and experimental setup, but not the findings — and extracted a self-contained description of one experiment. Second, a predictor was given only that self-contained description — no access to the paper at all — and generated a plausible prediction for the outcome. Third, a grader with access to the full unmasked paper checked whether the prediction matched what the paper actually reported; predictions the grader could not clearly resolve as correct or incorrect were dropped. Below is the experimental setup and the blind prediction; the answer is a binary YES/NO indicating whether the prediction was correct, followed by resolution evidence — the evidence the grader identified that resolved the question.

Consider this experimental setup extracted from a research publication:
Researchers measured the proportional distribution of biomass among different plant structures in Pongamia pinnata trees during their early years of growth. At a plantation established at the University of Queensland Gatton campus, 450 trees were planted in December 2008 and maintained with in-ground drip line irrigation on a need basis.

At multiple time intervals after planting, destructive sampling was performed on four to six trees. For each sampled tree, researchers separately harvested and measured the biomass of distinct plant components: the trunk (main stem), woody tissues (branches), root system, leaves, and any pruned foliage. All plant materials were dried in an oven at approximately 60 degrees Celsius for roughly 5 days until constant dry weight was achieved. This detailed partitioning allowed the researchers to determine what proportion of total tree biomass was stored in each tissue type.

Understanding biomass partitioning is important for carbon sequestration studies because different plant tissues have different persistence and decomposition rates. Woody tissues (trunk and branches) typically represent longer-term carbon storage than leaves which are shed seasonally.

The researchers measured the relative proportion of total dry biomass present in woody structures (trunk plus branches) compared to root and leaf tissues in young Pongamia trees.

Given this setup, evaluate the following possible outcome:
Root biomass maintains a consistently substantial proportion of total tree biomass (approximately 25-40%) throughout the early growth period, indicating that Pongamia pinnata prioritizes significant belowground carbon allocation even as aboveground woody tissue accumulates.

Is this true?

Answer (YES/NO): NO